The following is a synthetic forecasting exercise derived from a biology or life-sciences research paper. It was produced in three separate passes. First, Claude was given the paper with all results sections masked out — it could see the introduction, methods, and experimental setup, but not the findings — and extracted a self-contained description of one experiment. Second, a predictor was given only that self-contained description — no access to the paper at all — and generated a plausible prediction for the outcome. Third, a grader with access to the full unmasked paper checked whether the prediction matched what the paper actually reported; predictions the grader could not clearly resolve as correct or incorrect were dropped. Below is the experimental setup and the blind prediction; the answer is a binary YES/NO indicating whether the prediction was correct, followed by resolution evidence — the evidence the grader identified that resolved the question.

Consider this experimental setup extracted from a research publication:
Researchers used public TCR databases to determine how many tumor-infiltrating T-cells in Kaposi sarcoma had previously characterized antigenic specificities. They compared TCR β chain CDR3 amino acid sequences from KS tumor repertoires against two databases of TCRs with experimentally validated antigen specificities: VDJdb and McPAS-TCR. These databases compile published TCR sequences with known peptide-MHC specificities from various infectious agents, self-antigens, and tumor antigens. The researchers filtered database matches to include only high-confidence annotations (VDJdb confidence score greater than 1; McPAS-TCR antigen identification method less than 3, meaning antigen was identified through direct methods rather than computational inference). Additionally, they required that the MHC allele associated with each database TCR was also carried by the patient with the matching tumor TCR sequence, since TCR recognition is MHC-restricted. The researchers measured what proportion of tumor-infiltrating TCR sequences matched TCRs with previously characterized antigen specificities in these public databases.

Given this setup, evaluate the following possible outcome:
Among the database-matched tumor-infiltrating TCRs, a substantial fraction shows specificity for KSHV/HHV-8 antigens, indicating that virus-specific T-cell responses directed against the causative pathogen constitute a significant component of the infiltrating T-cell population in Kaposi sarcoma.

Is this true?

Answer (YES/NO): NO